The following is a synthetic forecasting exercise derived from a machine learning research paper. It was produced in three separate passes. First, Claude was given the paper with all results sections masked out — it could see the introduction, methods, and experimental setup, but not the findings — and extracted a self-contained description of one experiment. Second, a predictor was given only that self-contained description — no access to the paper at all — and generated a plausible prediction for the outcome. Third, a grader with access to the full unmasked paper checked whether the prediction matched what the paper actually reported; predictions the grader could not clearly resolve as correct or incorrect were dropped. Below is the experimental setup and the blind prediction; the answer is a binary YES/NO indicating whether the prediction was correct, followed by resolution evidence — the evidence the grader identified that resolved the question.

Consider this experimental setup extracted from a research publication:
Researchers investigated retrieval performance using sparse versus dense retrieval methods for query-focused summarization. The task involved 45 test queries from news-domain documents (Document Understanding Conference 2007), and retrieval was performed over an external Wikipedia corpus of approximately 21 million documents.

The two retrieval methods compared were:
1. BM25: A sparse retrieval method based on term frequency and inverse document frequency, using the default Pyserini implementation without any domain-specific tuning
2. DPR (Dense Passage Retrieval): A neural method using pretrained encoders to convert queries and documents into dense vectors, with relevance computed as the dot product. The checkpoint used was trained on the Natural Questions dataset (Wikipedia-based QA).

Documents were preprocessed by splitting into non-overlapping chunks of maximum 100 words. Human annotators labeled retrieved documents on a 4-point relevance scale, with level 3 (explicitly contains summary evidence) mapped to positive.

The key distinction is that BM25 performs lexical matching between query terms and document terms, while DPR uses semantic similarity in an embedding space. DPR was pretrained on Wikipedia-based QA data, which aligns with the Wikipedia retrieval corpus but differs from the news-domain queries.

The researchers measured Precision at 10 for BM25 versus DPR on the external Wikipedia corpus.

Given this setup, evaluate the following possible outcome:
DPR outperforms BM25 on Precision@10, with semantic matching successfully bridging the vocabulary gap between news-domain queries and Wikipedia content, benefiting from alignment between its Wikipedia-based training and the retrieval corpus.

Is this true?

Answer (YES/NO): YES